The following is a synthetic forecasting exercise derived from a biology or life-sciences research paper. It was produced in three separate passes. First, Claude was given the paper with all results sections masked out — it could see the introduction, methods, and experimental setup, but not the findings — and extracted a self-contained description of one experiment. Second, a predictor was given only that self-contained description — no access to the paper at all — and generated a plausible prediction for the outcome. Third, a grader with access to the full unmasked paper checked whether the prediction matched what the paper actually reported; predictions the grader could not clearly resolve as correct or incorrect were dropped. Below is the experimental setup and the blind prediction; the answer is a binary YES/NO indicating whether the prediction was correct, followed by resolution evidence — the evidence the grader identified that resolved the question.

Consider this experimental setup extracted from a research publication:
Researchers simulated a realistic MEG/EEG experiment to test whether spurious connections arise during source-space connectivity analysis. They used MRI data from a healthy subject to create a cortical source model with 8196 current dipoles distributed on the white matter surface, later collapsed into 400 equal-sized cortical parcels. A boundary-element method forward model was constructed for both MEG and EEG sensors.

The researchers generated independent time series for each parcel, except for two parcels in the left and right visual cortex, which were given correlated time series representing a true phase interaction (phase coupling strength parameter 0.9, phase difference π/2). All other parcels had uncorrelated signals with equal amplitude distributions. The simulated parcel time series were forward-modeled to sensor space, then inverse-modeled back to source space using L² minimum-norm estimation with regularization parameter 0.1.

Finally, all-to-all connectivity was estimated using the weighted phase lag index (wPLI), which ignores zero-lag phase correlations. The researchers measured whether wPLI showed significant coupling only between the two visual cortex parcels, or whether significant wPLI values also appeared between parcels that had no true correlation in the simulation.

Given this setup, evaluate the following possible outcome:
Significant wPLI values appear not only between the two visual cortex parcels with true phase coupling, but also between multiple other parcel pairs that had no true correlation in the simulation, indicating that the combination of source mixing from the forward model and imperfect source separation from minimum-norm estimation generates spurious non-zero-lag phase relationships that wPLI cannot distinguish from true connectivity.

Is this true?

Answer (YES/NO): YES